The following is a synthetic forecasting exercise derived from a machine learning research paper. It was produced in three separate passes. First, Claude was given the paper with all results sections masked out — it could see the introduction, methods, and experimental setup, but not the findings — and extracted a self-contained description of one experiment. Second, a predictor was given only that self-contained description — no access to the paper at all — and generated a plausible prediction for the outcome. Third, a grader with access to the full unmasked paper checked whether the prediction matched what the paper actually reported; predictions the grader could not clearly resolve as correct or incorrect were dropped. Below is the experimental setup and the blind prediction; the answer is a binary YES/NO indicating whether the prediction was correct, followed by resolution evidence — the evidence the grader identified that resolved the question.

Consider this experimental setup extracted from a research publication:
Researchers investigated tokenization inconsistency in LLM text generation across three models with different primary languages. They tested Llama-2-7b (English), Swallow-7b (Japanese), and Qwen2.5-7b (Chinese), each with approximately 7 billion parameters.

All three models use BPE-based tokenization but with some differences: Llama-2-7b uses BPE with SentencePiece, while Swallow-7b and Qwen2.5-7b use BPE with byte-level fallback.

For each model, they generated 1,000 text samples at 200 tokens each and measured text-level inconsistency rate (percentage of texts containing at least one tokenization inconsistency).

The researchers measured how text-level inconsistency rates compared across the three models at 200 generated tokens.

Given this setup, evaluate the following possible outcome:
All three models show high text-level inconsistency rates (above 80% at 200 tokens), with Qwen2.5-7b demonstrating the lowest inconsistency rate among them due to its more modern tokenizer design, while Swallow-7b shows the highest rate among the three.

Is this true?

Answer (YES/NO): NO